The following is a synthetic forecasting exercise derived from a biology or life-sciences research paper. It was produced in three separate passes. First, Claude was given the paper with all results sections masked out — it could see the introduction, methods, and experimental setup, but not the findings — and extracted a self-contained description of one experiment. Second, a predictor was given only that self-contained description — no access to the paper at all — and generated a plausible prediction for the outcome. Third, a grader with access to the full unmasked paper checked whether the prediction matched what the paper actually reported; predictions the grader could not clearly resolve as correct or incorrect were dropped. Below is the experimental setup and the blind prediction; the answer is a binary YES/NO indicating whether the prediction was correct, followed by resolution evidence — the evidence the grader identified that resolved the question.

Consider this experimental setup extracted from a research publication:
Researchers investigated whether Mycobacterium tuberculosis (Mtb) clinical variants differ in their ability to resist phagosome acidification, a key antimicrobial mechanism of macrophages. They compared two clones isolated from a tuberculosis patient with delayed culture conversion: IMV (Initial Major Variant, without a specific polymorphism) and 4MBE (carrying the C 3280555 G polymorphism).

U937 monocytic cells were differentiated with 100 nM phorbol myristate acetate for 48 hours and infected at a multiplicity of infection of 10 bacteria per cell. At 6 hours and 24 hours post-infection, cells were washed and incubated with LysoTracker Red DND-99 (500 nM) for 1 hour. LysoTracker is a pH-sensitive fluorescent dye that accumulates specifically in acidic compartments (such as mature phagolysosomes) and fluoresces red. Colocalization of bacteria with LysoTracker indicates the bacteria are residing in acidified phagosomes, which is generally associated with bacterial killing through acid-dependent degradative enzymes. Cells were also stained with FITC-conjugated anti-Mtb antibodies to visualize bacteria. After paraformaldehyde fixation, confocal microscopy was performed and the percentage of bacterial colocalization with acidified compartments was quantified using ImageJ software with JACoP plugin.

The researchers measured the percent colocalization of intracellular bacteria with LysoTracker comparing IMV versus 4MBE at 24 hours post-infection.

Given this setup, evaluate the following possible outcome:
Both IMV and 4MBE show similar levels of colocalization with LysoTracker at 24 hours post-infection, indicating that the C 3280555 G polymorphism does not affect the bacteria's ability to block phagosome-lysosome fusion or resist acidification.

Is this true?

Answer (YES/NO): NO